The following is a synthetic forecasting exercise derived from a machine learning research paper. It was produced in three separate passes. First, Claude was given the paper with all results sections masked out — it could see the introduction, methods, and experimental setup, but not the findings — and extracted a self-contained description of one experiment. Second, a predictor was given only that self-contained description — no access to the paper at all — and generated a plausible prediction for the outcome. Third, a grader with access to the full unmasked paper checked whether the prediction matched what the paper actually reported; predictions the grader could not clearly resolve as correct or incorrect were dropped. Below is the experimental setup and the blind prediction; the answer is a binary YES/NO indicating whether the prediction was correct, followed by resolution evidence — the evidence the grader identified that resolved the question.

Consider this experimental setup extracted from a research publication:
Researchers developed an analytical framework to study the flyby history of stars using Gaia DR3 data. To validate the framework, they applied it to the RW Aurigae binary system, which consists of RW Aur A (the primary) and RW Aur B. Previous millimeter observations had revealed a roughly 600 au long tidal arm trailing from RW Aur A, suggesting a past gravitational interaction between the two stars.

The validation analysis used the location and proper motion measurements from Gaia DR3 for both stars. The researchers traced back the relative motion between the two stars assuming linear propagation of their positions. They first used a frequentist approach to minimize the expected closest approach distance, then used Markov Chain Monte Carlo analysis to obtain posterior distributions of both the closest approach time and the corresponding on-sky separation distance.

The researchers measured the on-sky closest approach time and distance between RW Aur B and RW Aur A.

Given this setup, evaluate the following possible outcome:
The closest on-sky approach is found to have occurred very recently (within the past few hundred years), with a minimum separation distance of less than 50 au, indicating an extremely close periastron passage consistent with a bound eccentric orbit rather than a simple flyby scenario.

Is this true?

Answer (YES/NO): NO